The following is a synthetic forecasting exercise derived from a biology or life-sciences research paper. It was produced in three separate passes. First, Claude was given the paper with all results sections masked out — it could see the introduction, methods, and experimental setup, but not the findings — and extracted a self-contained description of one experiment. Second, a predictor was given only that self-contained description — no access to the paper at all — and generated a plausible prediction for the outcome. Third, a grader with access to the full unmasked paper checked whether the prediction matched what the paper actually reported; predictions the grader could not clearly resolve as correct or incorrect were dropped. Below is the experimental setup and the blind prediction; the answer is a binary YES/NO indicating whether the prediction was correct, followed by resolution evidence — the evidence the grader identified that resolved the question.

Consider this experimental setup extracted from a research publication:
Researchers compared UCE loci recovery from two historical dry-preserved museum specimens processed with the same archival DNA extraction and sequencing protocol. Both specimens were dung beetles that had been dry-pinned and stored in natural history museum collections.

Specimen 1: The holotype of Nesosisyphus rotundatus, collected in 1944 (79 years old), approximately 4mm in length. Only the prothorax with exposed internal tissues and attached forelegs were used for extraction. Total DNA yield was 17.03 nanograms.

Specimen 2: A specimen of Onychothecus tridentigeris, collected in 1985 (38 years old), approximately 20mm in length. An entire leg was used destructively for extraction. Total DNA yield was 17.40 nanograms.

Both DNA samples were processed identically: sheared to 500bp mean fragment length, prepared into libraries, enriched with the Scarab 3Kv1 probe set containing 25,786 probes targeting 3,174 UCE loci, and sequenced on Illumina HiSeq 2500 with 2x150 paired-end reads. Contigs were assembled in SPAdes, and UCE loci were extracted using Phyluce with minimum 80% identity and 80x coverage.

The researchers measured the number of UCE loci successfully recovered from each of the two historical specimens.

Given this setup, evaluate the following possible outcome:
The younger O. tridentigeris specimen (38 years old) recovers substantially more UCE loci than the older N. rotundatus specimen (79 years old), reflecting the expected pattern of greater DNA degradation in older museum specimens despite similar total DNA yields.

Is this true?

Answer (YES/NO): NO